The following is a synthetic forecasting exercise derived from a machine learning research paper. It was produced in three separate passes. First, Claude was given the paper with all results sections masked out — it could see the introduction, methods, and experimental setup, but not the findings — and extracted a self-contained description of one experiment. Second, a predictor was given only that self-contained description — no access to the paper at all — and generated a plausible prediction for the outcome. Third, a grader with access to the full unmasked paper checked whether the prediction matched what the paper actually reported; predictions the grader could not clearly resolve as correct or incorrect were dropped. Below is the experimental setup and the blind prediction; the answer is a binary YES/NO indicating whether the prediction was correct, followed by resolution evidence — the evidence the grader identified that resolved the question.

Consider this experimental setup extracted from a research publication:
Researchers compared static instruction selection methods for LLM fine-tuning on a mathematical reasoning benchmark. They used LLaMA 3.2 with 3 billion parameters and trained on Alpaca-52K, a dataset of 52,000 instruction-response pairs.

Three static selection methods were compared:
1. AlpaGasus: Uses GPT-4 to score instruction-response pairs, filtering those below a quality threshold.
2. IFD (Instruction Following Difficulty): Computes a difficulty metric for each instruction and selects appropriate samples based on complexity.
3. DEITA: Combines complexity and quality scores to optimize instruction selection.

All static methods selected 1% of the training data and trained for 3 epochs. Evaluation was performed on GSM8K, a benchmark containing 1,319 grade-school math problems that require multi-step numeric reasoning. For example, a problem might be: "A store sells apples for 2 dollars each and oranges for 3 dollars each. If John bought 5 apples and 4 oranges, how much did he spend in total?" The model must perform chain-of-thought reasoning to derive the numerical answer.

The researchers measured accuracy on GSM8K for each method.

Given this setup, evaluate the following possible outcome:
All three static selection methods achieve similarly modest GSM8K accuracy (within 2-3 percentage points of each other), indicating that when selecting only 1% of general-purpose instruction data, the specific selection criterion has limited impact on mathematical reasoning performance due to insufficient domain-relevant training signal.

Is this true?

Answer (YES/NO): NO